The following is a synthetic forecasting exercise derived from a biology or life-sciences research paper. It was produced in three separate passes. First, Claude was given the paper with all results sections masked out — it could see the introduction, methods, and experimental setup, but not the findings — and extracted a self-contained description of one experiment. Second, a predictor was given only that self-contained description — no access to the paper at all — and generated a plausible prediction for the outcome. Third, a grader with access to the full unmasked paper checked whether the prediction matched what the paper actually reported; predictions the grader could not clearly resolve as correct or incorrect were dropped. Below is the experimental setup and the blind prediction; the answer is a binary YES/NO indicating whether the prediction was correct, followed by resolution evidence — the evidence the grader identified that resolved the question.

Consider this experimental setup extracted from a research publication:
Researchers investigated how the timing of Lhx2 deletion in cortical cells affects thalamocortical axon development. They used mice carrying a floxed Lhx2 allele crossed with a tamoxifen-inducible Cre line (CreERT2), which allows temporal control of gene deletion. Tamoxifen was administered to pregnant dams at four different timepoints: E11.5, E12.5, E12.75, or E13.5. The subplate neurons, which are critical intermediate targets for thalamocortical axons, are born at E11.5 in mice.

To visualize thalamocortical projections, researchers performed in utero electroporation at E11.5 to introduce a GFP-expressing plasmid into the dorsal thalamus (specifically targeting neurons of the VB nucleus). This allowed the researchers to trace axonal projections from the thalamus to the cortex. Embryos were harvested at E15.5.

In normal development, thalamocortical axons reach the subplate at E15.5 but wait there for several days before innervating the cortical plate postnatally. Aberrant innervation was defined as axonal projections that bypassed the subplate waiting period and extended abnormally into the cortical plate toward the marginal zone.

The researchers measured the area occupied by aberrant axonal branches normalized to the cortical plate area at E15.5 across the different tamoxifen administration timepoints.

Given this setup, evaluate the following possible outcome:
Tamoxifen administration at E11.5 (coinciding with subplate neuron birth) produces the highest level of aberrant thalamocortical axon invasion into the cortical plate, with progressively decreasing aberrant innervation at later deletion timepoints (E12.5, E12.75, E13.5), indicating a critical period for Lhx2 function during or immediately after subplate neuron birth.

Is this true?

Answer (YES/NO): YES